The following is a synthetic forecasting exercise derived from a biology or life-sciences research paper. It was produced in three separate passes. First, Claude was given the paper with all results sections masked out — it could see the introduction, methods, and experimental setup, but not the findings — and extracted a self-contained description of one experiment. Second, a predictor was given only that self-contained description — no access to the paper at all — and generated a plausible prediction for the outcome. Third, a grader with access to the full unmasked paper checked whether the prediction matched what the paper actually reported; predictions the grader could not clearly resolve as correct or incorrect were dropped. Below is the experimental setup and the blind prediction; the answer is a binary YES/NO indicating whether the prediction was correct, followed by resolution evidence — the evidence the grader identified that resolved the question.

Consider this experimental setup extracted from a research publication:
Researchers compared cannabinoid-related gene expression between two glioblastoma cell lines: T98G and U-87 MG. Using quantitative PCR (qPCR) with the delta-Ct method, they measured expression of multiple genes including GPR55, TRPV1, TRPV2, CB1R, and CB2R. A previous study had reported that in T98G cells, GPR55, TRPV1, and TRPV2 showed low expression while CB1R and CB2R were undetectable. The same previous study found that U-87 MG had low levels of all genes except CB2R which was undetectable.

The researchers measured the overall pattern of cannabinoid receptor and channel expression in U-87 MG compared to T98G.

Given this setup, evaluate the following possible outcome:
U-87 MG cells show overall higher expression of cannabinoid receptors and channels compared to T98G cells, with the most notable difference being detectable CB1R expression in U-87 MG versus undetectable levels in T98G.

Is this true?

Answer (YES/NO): NO